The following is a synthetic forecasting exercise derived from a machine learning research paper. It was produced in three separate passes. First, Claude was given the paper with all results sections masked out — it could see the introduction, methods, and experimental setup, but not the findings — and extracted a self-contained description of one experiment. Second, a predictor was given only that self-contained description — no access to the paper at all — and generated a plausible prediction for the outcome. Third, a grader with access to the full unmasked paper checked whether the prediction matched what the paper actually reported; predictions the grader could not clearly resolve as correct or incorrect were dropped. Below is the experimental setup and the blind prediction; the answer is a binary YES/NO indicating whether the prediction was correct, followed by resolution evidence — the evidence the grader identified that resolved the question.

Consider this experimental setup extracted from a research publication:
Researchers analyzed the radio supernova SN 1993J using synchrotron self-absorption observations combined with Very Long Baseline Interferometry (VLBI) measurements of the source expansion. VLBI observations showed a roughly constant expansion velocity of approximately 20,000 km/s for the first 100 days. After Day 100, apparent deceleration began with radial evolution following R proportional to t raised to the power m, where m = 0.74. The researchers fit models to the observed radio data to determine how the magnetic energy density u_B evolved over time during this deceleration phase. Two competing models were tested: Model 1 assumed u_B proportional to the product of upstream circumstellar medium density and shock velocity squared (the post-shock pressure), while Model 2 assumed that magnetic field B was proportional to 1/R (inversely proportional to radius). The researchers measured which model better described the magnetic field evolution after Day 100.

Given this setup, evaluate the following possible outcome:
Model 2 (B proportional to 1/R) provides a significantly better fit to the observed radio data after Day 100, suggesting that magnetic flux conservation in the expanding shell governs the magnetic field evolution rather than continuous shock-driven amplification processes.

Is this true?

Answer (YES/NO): YES